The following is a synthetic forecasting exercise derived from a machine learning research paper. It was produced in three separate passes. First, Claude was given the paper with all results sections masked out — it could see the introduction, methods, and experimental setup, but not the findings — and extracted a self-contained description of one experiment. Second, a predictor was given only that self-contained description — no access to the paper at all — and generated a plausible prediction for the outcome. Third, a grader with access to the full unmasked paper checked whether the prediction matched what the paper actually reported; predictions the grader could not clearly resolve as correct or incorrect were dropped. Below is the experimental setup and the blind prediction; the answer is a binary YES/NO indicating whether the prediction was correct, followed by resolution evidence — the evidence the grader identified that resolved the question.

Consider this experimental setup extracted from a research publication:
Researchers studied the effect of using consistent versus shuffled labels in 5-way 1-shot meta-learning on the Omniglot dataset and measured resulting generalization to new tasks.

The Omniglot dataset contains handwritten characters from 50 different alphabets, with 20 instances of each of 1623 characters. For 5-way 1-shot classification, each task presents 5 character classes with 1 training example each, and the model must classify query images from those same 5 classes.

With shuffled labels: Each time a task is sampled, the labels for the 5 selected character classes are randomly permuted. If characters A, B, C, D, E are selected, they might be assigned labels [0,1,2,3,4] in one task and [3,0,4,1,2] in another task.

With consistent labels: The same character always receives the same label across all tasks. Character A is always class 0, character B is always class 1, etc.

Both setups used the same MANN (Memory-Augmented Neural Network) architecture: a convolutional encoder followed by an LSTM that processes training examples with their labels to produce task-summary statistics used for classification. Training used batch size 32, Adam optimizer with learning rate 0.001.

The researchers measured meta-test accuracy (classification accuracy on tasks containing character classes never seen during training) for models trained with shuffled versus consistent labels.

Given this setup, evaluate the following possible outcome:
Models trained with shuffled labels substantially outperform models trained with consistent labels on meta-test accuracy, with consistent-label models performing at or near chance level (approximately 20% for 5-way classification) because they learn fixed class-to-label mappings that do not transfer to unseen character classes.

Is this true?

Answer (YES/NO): YES